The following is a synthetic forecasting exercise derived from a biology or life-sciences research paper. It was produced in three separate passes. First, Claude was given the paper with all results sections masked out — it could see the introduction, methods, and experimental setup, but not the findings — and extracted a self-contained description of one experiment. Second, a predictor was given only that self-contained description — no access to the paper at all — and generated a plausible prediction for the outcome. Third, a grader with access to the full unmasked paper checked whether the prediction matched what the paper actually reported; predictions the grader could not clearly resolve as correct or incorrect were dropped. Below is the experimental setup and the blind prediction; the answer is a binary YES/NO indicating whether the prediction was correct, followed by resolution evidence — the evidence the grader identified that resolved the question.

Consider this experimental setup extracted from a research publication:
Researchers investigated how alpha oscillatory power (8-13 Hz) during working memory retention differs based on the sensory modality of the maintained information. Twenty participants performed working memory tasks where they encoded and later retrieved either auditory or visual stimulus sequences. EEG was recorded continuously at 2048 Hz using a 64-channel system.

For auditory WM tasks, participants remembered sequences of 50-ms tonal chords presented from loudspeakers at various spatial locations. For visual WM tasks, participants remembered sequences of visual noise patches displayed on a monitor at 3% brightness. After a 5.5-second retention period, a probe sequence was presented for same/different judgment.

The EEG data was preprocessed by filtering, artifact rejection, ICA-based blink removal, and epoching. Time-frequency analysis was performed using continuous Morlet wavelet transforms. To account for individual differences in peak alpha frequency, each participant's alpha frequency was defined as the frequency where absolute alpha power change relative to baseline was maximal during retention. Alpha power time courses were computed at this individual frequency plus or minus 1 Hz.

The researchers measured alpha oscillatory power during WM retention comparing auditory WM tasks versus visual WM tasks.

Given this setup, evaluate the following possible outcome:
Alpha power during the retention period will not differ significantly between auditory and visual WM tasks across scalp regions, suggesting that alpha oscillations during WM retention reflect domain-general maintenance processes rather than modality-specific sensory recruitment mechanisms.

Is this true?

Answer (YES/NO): NO